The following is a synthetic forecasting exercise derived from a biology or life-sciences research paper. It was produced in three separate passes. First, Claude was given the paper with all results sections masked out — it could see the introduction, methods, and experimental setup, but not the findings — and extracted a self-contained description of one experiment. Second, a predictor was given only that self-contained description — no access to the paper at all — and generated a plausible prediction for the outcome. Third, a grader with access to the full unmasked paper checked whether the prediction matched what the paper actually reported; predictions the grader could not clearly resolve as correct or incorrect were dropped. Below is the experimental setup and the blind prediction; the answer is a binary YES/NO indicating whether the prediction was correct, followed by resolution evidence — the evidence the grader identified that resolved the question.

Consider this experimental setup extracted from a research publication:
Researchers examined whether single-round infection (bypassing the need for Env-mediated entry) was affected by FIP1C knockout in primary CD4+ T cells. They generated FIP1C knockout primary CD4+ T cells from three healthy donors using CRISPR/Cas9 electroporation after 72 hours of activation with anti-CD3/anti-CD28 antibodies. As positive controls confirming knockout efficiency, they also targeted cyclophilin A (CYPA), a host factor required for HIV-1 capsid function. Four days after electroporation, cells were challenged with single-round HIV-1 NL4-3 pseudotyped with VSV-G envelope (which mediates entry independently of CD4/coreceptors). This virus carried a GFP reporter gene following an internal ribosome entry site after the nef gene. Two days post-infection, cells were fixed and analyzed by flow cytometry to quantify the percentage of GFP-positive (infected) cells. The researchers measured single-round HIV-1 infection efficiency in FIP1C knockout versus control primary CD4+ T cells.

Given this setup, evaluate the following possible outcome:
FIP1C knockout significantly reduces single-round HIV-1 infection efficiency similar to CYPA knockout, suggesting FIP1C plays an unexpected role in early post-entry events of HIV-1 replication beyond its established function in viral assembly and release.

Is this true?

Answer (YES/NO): NO